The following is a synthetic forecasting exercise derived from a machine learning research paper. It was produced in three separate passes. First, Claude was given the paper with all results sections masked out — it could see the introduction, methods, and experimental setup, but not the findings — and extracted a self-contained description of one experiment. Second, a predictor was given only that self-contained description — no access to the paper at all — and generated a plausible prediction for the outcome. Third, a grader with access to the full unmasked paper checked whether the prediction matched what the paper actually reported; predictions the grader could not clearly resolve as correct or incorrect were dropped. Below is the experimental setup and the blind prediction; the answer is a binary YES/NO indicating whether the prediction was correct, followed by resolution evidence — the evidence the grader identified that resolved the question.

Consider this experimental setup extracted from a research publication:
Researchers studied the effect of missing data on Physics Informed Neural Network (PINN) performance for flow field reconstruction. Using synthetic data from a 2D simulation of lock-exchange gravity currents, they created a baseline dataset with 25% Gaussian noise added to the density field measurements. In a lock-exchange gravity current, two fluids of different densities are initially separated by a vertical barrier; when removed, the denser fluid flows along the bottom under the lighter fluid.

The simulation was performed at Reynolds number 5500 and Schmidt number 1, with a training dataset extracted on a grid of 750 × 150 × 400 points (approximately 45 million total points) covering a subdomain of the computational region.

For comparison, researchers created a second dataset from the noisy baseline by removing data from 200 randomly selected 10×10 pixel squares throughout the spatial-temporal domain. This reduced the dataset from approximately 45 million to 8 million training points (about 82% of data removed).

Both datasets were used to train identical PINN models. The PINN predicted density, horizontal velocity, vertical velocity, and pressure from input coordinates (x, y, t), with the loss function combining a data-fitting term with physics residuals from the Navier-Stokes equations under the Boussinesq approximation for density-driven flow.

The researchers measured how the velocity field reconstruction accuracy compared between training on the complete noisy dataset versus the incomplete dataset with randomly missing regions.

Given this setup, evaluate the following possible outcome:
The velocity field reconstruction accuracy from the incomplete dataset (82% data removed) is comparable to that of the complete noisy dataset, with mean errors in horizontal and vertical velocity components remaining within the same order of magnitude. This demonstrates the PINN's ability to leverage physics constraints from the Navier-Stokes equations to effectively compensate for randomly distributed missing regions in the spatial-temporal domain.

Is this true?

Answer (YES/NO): YES